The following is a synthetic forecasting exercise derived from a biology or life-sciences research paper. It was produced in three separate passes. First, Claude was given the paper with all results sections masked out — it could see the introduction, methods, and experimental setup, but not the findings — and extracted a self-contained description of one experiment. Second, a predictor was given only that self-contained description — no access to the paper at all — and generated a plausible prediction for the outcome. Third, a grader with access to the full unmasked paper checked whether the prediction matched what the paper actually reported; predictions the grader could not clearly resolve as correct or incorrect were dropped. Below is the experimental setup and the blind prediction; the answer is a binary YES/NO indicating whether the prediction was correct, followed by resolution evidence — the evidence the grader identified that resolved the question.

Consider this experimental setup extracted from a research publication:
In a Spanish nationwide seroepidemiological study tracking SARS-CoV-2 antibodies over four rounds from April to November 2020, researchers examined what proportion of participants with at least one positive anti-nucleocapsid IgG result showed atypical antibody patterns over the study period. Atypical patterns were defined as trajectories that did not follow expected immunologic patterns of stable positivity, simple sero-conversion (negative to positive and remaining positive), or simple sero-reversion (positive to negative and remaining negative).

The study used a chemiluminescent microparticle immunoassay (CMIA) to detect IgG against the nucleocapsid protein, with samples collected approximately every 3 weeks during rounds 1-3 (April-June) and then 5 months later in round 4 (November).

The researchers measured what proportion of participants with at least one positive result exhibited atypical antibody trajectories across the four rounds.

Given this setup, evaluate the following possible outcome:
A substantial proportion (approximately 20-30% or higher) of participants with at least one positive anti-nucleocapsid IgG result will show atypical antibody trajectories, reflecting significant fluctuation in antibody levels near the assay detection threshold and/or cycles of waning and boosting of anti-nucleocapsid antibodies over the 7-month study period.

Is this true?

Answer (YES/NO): NO